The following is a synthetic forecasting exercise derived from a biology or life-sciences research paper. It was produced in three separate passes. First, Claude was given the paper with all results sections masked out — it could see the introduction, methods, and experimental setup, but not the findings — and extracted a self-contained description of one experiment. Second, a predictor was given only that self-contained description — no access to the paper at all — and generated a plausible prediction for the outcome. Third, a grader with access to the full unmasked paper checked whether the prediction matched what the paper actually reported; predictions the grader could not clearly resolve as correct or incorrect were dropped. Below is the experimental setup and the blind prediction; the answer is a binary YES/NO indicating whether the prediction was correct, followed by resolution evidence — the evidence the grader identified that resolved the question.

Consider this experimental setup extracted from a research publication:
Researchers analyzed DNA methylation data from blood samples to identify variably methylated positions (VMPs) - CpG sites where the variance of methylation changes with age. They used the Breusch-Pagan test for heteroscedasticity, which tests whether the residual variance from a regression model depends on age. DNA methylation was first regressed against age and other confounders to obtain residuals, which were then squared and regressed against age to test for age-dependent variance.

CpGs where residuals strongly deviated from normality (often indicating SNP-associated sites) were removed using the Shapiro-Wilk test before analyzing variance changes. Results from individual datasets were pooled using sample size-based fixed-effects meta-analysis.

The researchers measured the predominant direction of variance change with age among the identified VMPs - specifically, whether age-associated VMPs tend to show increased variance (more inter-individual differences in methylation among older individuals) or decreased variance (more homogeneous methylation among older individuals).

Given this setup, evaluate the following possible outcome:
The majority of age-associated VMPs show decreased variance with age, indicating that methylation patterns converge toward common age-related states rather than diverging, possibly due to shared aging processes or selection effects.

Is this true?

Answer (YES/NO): NO